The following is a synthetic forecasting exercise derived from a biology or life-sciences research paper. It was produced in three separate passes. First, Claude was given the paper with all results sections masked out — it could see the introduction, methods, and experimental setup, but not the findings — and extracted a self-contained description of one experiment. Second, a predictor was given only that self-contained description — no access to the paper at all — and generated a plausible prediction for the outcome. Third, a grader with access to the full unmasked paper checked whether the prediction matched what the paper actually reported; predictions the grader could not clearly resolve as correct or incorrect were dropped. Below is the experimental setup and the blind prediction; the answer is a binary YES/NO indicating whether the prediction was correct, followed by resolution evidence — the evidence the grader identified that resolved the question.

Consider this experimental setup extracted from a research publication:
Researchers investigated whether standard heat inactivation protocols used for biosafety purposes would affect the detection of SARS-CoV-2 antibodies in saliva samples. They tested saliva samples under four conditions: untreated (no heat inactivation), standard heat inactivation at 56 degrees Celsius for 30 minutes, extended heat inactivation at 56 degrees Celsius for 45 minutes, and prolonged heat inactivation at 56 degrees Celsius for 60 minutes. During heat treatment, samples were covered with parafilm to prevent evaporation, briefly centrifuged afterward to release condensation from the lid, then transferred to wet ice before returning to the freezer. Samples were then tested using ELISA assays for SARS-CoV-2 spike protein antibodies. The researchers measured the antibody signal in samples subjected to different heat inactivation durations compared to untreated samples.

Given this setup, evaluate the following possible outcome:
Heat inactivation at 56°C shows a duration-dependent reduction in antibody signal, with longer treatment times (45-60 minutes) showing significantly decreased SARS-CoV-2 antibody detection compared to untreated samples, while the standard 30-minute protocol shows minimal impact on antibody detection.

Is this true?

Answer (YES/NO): NO